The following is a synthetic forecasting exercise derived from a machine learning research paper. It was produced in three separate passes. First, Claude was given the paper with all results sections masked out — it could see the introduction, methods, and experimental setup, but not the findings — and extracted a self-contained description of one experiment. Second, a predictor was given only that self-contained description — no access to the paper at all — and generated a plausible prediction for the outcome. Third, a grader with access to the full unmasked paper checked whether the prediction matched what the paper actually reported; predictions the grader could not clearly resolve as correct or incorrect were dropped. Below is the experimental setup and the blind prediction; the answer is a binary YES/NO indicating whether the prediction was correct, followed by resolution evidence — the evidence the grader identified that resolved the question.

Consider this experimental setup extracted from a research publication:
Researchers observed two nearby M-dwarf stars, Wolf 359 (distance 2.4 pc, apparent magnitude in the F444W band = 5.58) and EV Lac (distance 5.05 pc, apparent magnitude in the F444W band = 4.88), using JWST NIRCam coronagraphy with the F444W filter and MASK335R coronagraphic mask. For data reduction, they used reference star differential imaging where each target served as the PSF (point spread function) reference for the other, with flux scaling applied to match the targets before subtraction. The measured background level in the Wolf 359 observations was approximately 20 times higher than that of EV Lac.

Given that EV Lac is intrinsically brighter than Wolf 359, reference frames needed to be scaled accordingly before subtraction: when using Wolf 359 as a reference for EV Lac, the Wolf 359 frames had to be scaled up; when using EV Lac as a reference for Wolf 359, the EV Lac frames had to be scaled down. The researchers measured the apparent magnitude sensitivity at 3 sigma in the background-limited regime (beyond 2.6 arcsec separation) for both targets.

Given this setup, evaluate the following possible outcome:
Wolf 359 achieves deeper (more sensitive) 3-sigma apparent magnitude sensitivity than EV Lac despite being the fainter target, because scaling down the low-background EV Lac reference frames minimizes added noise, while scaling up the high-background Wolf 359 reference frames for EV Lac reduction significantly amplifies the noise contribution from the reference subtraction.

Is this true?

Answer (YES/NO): YES